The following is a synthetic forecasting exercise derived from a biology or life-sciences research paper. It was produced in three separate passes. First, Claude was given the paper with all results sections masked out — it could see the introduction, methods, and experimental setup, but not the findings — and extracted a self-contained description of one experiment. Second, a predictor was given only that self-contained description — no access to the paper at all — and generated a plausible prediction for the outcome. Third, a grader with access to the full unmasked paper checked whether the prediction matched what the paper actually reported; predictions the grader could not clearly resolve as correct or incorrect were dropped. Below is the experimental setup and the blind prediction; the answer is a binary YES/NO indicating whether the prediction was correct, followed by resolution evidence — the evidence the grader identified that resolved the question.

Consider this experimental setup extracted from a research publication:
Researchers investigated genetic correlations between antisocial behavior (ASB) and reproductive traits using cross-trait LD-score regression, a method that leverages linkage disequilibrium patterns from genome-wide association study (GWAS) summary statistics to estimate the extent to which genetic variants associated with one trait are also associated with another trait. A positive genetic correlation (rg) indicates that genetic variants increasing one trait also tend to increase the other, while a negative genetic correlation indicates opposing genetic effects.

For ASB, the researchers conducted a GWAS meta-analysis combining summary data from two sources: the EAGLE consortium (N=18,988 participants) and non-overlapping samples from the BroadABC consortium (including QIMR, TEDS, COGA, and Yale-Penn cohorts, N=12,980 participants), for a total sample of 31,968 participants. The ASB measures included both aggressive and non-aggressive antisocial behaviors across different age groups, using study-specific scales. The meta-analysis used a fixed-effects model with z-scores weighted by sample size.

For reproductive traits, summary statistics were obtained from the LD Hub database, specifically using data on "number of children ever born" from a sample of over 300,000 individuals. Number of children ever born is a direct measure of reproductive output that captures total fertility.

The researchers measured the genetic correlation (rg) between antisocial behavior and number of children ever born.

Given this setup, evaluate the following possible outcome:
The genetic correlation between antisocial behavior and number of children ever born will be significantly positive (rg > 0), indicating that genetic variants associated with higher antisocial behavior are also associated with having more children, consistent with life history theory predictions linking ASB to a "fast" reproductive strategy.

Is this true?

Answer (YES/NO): YES